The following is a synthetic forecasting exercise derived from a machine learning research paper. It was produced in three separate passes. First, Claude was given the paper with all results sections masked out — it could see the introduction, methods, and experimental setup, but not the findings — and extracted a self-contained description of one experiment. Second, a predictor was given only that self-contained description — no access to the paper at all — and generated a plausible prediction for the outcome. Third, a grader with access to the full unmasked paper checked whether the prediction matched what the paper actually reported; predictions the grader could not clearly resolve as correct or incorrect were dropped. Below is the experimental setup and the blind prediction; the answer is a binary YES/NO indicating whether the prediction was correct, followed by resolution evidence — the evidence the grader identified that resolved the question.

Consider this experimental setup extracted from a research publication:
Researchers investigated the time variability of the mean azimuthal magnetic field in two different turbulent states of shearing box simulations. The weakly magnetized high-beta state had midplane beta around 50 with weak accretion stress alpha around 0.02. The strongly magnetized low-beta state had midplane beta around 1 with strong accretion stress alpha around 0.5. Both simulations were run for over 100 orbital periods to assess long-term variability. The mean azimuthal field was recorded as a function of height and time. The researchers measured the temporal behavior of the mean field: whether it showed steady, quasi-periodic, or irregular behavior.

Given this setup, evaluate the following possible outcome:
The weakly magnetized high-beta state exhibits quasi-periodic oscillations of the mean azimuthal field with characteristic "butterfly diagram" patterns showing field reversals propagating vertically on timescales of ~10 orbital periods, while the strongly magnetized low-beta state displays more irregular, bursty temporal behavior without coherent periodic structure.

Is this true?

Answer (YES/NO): NO